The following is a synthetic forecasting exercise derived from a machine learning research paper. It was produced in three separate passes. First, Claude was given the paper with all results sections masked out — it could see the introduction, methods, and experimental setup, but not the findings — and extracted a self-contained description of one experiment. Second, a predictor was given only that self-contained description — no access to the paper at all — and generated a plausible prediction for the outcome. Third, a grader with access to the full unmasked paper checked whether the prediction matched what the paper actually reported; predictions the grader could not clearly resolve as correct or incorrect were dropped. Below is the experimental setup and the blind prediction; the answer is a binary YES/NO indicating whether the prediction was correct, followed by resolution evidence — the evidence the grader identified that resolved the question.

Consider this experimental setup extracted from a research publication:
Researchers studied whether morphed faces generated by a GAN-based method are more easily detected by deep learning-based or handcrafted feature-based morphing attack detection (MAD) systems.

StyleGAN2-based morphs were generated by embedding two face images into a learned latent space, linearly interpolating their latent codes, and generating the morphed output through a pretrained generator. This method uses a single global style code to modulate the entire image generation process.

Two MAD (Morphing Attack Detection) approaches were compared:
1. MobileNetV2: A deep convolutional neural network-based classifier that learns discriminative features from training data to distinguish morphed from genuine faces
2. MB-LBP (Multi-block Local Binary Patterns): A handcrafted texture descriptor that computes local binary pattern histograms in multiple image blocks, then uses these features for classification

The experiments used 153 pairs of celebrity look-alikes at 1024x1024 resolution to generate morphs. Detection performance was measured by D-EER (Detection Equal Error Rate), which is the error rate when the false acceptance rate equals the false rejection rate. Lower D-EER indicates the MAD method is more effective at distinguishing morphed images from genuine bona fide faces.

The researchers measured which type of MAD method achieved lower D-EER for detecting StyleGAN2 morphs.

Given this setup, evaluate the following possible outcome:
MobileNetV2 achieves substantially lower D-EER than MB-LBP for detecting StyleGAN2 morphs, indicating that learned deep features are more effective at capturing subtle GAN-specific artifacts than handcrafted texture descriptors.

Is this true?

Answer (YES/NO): YES